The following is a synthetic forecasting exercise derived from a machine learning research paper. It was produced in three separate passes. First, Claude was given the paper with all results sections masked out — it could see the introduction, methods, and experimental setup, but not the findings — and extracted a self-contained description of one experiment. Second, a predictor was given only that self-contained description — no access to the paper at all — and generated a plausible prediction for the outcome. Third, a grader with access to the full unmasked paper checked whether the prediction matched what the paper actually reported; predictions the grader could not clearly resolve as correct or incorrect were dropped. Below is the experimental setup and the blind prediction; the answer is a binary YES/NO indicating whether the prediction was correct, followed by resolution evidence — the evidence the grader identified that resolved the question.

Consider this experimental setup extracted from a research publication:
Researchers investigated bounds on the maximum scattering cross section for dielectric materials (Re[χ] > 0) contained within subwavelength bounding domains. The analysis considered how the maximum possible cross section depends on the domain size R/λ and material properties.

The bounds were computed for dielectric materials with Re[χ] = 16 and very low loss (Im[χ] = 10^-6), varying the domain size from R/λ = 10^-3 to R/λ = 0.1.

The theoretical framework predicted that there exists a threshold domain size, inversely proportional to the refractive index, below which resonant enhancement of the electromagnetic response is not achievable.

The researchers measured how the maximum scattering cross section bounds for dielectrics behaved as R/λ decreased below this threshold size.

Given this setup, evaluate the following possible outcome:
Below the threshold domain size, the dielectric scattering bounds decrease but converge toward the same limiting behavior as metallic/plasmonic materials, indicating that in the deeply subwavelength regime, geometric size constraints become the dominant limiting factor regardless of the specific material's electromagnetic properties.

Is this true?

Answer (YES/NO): NO